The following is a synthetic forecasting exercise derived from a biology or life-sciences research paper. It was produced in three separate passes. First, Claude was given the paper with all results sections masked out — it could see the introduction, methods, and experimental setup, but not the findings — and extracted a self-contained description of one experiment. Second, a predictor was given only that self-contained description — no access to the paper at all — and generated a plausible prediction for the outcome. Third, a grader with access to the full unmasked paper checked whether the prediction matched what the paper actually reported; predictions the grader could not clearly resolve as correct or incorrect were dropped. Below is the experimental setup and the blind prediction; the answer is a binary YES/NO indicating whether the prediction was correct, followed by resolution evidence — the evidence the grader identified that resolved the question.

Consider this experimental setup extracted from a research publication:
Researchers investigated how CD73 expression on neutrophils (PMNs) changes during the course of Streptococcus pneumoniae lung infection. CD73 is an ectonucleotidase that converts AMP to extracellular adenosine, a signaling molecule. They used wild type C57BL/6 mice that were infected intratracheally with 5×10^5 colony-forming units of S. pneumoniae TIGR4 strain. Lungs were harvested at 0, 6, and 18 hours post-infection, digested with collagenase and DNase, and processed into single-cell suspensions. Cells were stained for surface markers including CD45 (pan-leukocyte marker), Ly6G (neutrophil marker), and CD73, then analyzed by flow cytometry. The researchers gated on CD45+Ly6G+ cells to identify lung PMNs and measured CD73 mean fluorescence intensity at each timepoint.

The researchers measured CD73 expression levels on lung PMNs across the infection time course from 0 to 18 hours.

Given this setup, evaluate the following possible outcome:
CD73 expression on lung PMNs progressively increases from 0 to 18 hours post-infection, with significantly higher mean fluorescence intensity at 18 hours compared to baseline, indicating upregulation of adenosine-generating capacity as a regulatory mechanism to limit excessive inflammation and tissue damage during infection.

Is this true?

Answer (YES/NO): NO